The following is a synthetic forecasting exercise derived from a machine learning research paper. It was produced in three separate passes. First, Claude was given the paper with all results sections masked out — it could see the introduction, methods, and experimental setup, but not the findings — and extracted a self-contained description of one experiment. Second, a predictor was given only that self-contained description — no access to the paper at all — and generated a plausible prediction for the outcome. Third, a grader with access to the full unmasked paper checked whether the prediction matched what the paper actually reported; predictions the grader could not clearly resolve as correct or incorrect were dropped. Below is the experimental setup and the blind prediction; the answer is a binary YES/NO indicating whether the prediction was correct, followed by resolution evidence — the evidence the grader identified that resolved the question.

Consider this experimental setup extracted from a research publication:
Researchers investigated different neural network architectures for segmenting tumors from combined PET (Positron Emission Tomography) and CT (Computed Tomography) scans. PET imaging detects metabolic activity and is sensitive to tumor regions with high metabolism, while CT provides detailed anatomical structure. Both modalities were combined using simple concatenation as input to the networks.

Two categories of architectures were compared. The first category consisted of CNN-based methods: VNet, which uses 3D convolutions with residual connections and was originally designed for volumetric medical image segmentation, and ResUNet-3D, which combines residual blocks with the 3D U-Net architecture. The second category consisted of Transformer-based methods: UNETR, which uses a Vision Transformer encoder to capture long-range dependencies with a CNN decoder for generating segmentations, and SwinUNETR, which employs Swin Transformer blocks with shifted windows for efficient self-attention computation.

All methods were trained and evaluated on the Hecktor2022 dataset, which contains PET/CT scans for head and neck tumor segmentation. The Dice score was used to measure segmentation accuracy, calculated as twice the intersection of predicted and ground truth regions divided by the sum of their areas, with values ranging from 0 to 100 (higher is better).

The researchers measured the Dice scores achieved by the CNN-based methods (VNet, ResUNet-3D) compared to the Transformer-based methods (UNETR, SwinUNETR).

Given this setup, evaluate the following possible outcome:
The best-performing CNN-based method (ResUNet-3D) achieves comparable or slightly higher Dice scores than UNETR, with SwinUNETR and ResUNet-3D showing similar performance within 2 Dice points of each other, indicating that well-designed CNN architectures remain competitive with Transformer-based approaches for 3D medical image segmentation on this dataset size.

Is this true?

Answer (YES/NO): NO